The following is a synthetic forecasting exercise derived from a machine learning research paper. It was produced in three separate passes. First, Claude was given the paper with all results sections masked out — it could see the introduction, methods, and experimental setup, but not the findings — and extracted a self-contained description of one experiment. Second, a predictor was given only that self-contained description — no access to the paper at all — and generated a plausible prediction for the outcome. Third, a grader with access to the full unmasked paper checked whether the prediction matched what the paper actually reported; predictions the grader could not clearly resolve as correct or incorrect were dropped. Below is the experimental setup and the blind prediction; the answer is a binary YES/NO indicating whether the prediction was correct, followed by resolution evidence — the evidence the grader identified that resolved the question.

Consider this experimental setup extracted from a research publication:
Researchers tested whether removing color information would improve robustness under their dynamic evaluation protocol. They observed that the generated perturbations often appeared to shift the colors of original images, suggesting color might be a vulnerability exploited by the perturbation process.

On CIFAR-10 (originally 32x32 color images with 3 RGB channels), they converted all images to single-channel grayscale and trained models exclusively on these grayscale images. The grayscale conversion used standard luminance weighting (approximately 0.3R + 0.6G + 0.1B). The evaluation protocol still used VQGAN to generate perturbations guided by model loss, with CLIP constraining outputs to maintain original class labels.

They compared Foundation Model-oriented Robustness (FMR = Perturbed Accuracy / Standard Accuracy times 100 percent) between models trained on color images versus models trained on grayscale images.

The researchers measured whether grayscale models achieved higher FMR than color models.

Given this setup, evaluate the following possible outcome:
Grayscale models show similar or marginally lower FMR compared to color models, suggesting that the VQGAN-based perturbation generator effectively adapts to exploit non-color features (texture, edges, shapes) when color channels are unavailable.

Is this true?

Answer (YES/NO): NO